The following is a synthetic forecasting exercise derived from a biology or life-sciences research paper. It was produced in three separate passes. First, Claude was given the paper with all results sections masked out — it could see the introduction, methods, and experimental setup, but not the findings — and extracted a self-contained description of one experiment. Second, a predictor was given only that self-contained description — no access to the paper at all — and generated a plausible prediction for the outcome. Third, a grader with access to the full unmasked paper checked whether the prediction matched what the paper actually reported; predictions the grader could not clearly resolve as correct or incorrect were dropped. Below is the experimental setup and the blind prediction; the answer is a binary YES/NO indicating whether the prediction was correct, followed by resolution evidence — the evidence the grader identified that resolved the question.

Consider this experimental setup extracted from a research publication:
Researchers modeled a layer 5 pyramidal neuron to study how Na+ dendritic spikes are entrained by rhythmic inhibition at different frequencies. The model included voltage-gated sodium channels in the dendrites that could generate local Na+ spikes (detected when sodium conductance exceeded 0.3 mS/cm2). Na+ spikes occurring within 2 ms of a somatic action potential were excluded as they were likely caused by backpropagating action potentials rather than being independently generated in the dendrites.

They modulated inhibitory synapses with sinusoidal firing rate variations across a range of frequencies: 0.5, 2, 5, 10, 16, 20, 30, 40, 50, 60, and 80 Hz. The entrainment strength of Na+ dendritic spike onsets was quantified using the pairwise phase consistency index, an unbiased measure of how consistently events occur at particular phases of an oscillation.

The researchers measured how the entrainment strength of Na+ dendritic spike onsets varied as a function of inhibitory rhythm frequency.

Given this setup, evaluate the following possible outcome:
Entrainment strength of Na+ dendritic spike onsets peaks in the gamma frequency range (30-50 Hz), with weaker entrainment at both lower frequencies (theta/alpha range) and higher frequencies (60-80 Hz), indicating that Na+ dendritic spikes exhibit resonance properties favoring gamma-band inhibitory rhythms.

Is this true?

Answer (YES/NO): NO